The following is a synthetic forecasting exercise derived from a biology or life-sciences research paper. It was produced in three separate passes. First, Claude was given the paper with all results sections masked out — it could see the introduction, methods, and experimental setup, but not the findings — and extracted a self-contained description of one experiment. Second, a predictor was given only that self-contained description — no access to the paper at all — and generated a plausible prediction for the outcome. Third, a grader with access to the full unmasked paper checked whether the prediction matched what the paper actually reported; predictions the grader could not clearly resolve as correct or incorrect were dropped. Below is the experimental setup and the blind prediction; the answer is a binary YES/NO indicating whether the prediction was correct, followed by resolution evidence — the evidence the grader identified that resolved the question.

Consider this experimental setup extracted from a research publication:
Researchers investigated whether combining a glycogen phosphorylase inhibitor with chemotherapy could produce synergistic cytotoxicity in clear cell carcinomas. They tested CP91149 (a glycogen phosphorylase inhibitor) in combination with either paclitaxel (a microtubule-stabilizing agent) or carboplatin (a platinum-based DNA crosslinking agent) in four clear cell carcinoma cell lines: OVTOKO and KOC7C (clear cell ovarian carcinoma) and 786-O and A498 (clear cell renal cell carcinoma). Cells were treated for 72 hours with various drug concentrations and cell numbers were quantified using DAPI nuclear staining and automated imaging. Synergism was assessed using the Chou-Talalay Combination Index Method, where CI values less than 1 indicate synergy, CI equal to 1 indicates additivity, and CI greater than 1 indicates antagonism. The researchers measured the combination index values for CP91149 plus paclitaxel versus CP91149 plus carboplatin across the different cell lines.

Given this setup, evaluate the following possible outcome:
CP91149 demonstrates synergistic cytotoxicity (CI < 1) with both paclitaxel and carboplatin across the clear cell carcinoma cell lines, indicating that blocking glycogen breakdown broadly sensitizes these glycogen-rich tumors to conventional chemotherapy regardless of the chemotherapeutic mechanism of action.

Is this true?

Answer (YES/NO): NO